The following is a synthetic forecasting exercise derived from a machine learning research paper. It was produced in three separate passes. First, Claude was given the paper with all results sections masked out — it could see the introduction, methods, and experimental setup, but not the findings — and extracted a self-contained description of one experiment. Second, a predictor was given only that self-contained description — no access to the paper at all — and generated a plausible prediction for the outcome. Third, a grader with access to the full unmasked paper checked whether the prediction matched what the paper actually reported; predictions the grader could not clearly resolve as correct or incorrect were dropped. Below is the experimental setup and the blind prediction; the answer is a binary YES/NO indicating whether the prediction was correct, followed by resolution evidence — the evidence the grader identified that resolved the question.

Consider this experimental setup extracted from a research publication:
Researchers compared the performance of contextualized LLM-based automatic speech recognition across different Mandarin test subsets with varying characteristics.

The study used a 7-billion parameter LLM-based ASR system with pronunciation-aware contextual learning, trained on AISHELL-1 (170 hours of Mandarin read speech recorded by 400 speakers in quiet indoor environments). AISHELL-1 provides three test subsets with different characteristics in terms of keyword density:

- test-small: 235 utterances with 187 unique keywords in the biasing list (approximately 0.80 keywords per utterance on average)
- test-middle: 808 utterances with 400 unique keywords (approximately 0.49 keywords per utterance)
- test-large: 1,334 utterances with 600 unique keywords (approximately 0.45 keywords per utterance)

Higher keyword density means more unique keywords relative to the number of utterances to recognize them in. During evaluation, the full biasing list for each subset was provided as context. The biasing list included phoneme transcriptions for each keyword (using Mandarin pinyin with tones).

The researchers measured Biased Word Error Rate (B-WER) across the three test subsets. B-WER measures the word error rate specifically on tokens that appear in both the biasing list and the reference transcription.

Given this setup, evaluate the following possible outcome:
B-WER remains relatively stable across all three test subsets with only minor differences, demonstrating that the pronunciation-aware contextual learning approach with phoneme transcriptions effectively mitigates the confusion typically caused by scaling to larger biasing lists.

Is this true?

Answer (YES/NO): NO